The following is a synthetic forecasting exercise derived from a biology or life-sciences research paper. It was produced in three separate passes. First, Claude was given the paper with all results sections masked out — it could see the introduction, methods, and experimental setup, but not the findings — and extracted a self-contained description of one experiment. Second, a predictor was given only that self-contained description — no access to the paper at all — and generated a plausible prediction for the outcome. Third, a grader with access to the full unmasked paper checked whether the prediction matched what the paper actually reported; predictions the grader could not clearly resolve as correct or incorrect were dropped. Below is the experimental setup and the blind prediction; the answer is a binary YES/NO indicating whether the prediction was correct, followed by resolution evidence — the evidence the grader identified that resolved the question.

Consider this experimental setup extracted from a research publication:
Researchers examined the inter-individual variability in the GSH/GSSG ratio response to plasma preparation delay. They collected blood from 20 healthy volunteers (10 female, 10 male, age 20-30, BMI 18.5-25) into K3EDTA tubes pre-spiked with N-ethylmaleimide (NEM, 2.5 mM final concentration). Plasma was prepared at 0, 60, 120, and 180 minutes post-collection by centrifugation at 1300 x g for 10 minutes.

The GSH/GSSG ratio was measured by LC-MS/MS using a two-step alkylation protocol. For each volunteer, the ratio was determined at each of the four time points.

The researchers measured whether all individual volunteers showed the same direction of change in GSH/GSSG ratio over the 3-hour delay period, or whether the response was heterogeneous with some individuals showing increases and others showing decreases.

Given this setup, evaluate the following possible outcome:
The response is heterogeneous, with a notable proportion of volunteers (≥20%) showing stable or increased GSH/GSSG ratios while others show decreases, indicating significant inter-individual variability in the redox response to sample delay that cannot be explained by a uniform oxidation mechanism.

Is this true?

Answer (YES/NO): NO